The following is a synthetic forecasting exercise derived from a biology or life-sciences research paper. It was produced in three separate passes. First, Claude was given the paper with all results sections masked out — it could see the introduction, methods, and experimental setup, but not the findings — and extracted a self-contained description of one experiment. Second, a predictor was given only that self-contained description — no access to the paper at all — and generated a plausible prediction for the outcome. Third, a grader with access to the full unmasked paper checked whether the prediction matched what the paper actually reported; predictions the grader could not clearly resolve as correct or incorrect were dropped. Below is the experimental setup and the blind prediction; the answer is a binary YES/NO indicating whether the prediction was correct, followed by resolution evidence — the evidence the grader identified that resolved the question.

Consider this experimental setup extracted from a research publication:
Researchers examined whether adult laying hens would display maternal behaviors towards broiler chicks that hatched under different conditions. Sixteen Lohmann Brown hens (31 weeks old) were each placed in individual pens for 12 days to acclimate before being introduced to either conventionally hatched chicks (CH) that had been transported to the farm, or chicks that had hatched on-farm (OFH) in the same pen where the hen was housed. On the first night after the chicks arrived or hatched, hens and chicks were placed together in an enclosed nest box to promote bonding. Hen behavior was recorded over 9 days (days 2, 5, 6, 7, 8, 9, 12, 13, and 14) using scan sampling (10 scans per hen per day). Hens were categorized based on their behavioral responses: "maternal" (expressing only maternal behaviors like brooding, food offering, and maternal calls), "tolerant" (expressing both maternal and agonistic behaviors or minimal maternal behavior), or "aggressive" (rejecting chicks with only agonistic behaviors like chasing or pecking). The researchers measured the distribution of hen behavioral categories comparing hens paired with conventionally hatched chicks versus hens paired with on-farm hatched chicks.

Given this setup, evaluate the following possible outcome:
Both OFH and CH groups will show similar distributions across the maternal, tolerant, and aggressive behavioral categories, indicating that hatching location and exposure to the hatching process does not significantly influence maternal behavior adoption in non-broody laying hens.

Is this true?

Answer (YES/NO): YES